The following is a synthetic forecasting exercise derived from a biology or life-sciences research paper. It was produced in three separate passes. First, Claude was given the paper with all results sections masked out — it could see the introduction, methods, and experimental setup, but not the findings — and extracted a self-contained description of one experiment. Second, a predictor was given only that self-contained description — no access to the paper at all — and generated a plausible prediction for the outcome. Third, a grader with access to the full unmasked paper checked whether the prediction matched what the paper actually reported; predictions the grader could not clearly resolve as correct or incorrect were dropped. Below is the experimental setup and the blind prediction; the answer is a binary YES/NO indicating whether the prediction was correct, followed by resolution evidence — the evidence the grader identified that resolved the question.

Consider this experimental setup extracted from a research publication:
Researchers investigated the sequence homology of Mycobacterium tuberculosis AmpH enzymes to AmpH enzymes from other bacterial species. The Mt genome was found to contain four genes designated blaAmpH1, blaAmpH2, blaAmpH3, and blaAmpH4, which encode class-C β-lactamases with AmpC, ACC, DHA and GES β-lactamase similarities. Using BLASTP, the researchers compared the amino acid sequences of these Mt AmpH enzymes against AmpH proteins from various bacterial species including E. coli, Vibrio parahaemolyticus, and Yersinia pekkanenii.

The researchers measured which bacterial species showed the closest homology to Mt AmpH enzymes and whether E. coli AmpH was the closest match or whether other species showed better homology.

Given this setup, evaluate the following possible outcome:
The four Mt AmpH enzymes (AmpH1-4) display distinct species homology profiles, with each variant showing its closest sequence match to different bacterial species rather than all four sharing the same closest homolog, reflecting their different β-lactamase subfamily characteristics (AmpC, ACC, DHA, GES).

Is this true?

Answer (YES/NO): NO